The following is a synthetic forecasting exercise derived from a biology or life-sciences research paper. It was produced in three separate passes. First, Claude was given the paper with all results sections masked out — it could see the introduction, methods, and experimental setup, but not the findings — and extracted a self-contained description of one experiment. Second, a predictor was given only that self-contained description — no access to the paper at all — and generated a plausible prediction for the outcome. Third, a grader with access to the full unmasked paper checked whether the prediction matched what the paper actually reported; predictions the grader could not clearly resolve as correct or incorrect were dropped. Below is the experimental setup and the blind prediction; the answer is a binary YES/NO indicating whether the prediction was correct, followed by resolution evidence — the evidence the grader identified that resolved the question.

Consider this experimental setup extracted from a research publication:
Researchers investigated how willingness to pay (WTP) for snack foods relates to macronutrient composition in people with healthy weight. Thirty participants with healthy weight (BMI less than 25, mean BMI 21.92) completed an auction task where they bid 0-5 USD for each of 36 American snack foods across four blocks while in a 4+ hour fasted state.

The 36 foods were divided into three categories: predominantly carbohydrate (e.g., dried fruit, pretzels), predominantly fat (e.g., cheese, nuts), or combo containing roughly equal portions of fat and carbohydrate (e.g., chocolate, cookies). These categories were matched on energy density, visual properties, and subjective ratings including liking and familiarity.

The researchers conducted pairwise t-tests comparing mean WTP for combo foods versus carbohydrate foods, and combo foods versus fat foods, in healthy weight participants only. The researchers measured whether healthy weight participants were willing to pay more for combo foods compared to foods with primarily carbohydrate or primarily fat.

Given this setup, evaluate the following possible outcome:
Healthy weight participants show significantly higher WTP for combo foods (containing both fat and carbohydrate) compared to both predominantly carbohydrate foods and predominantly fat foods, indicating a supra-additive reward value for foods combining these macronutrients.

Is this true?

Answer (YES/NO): NO